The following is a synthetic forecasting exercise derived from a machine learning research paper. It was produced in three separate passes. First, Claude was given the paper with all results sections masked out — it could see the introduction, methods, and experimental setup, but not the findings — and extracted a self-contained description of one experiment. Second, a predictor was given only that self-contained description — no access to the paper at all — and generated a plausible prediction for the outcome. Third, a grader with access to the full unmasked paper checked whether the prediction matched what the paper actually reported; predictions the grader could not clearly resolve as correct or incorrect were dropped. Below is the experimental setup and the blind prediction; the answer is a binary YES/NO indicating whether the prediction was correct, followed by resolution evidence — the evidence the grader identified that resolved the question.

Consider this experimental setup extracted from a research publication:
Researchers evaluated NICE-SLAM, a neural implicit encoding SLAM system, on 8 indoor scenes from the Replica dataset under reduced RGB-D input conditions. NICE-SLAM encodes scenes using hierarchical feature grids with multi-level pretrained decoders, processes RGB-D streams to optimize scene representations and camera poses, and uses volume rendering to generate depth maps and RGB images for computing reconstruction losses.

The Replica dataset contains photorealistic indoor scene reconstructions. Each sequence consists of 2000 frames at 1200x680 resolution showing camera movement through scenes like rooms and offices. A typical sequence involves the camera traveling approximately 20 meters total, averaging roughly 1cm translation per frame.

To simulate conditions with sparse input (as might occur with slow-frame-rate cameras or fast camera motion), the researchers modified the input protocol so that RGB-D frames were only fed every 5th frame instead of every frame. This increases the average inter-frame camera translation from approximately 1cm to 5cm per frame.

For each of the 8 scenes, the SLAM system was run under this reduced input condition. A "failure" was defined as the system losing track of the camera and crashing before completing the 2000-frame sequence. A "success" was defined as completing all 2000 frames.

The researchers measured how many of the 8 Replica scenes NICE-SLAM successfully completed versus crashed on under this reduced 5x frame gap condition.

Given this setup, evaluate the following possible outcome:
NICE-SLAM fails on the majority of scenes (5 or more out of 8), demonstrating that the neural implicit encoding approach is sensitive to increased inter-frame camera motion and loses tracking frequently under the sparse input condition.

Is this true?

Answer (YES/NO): YES